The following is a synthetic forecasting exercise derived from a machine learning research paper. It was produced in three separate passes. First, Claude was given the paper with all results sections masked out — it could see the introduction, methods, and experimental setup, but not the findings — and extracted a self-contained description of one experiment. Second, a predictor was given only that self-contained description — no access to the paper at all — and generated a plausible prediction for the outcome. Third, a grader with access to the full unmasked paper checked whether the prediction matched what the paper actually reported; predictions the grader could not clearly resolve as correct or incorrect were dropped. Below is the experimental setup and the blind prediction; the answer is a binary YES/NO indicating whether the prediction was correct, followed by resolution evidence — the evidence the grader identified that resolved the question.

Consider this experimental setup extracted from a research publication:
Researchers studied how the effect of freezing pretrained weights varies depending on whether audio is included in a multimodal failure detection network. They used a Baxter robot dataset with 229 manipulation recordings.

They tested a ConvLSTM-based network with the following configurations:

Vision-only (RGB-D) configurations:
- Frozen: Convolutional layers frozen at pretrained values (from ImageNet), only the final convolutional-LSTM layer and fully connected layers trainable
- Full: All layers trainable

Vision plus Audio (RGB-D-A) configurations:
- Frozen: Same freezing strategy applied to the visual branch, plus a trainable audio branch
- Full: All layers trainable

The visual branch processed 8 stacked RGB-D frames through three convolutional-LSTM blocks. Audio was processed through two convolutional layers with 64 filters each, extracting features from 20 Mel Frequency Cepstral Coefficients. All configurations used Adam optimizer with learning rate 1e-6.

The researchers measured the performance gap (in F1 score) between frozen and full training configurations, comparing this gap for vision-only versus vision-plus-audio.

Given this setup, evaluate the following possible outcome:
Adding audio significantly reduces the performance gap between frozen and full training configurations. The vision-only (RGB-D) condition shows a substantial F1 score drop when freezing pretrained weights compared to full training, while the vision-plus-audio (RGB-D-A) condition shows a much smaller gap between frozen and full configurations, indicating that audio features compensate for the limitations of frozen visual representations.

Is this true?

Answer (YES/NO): NO